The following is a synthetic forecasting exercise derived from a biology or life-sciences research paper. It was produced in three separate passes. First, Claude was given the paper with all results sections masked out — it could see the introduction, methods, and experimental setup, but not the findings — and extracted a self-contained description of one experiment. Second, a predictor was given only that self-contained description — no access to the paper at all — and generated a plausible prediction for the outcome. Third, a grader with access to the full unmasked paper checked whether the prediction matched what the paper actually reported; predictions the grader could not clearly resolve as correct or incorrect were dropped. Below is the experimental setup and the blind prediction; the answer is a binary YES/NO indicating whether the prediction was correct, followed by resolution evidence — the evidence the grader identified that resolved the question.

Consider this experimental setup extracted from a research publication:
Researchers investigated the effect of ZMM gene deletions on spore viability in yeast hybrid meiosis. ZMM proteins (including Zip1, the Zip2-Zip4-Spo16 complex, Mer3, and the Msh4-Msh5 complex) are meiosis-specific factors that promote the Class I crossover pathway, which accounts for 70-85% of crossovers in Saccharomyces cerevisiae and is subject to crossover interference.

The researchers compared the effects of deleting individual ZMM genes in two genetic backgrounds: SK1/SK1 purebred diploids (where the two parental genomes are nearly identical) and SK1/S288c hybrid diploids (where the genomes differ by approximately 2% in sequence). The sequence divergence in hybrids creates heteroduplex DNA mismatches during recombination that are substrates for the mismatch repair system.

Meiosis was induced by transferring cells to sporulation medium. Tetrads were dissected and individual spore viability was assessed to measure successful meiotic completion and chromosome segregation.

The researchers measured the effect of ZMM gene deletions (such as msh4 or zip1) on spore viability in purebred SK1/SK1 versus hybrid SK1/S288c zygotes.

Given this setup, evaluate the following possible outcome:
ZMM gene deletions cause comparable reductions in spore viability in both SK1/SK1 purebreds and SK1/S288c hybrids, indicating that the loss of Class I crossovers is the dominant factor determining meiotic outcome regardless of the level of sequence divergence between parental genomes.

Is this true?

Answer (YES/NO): NO